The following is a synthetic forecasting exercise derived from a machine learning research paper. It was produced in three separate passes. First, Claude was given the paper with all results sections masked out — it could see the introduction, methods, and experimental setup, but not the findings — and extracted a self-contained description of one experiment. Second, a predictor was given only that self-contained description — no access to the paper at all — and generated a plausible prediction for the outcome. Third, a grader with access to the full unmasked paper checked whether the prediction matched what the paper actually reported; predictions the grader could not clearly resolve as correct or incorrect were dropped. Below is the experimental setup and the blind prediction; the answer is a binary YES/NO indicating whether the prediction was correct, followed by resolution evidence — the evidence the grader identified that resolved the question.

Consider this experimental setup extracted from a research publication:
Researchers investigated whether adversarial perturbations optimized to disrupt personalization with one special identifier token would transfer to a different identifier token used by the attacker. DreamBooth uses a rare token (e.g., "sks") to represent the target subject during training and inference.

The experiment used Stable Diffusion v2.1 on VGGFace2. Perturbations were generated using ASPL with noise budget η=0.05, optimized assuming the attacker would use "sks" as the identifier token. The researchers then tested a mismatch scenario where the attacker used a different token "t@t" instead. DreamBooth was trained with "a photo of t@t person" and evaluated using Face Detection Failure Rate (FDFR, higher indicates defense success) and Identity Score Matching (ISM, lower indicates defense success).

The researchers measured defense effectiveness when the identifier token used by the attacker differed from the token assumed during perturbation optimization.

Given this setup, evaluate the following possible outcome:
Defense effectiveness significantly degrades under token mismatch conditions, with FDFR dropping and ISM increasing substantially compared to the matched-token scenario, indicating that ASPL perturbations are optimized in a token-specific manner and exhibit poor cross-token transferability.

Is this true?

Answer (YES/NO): NO